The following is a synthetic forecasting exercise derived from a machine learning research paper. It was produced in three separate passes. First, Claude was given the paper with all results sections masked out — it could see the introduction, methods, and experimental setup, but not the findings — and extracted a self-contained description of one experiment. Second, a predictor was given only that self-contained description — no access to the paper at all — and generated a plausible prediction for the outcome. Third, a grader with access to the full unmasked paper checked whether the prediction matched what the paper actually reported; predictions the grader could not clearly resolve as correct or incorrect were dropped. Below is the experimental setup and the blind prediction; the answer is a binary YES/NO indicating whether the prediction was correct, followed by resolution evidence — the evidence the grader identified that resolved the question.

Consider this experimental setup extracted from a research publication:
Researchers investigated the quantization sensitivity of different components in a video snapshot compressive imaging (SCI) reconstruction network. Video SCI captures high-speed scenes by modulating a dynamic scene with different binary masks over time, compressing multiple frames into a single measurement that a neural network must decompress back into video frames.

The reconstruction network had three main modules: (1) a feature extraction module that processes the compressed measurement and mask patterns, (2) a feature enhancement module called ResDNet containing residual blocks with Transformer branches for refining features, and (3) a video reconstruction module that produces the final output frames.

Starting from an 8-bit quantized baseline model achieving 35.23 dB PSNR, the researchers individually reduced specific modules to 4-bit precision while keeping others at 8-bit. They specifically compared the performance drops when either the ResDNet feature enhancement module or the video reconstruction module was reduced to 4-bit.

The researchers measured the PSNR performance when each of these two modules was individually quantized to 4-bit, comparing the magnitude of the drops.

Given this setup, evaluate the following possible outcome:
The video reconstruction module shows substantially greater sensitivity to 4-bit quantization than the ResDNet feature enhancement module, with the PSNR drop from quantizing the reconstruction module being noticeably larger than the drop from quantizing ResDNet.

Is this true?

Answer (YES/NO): NO